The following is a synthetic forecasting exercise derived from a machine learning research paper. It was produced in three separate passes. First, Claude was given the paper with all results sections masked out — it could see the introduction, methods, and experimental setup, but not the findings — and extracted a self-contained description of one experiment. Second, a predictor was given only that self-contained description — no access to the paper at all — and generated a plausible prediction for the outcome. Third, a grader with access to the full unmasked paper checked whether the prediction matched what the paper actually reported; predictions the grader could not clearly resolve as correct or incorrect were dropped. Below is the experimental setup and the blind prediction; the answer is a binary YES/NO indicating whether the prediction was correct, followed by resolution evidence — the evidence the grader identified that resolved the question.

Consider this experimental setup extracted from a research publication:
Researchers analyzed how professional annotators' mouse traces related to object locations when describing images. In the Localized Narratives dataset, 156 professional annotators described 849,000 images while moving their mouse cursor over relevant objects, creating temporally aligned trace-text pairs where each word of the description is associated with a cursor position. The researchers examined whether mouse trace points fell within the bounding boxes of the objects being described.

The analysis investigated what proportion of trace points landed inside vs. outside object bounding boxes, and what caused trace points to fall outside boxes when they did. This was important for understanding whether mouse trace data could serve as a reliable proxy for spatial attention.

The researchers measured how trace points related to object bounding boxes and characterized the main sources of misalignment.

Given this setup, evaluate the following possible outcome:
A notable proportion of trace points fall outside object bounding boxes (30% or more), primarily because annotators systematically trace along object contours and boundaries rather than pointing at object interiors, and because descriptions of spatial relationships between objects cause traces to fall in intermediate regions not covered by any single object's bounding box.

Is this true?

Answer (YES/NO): NO